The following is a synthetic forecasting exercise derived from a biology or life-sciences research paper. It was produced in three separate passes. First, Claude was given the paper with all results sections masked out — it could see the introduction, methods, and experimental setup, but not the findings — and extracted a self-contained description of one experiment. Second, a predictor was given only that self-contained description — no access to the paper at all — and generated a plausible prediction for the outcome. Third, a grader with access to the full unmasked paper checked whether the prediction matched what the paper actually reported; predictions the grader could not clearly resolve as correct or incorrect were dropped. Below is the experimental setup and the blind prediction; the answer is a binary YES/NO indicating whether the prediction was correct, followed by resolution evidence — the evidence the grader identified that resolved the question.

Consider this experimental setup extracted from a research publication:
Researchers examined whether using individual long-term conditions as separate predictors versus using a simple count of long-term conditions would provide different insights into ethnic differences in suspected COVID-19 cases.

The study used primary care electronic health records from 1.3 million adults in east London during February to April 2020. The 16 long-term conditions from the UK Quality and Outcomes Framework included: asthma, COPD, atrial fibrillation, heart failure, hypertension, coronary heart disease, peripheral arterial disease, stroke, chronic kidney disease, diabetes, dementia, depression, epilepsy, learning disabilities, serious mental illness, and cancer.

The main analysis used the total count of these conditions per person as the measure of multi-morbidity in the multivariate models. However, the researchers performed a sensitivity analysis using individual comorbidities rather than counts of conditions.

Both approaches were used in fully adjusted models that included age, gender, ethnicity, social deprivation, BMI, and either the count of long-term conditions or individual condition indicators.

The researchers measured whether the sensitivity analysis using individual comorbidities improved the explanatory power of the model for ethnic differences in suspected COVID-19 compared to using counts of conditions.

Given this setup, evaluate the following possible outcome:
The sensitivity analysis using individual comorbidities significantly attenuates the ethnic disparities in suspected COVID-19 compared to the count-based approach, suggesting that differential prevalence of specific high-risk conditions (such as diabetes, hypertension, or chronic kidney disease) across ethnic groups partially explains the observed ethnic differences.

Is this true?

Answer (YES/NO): NO